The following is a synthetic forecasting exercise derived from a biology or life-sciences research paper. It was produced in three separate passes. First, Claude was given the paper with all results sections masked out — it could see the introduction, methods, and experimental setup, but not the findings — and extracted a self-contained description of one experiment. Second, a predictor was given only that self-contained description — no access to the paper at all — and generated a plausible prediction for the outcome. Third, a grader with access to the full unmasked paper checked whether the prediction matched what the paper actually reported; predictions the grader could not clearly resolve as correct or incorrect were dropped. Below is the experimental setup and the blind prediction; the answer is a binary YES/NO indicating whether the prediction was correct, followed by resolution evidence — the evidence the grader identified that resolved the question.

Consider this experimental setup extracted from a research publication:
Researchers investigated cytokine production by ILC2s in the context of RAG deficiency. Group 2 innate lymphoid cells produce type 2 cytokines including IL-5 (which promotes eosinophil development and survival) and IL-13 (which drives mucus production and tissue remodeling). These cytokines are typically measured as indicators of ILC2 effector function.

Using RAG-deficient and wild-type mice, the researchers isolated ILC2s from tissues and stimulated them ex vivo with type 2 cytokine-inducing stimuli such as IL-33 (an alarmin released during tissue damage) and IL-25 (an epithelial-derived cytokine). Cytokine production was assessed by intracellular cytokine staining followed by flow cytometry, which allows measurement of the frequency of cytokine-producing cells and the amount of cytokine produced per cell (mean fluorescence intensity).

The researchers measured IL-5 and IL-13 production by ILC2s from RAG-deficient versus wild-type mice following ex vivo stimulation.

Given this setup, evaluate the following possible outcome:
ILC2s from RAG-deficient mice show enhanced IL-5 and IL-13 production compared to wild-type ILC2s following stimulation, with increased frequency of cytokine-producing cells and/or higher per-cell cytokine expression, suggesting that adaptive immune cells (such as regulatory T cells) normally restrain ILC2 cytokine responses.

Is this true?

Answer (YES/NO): NO